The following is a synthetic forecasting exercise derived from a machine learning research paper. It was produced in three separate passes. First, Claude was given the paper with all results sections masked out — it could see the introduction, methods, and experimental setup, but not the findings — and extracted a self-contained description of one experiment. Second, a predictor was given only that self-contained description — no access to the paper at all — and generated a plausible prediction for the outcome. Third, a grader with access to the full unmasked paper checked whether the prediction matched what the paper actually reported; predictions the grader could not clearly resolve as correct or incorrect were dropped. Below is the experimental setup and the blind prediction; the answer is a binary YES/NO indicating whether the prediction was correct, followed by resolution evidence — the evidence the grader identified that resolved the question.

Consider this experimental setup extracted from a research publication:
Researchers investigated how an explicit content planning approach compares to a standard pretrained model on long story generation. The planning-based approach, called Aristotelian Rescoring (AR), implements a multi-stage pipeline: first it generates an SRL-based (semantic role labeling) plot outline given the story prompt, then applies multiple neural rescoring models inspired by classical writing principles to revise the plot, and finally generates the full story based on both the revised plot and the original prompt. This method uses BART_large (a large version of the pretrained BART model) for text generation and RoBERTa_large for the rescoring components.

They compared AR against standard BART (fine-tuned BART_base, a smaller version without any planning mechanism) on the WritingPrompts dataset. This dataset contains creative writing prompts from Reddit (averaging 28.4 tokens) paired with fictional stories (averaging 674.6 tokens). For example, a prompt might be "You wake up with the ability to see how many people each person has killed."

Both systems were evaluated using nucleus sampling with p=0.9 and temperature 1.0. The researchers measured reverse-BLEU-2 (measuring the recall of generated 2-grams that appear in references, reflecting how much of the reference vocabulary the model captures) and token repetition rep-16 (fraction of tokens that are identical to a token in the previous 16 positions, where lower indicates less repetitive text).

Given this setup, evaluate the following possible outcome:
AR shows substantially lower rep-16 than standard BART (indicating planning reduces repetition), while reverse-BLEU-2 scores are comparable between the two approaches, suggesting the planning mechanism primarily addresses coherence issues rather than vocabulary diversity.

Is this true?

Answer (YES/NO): NO